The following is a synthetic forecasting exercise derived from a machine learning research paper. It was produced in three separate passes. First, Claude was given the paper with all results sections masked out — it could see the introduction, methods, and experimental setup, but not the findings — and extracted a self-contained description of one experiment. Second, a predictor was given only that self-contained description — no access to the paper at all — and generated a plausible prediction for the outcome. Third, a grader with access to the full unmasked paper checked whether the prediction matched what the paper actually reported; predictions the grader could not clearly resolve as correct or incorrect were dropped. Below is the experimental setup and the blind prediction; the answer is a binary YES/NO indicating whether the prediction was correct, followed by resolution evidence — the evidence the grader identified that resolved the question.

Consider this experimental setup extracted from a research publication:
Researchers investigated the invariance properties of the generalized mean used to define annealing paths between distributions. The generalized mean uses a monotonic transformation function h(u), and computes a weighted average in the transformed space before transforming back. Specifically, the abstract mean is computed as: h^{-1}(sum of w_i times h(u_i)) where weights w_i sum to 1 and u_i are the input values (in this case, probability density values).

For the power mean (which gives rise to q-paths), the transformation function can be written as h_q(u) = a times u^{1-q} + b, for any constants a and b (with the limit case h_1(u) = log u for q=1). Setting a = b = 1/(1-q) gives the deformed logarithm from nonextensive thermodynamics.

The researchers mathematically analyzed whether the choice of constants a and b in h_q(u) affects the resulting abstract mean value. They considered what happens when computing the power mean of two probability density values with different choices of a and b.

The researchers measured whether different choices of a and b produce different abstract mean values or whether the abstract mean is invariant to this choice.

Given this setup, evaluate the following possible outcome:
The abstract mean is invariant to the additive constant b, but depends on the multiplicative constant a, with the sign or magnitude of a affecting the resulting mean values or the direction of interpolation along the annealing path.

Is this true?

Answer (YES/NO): NO